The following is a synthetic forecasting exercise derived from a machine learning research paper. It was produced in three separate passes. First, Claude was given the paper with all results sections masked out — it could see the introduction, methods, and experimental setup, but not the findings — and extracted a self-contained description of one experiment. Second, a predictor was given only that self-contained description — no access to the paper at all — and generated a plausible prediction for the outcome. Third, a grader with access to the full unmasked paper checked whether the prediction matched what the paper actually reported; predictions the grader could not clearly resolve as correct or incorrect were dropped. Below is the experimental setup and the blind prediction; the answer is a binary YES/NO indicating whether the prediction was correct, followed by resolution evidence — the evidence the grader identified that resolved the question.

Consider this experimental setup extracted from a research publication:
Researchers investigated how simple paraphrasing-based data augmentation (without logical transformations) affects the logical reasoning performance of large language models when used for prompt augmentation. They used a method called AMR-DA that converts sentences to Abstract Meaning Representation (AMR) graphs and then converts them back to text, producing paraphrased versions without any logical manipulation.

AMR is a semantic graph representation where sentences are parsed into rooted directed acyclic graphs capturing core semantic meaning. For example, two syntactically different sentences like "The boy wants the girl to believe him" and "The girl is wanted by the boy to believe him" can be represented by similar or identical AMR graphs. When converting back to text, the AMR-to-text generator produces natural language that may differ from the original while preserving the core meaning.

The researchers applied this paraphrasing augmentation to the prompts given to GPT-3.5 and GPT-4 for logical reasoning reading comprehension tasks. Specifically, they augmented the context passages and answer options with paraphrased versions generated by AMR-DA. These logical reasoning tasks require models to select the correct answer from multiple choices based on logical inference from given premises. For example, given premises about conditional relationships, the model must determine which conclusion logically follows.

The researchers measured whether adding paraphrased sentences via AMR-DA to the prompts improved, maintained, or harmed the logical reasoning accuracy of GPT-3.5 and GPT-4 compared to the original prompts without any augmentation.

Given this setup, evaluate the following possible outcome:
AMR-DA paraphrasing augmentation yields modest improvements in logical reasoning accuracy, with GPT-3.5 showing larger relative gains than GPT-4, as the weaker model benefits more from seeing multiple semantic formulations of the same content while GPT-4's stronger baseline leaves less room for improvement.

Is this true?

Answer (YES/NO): NO